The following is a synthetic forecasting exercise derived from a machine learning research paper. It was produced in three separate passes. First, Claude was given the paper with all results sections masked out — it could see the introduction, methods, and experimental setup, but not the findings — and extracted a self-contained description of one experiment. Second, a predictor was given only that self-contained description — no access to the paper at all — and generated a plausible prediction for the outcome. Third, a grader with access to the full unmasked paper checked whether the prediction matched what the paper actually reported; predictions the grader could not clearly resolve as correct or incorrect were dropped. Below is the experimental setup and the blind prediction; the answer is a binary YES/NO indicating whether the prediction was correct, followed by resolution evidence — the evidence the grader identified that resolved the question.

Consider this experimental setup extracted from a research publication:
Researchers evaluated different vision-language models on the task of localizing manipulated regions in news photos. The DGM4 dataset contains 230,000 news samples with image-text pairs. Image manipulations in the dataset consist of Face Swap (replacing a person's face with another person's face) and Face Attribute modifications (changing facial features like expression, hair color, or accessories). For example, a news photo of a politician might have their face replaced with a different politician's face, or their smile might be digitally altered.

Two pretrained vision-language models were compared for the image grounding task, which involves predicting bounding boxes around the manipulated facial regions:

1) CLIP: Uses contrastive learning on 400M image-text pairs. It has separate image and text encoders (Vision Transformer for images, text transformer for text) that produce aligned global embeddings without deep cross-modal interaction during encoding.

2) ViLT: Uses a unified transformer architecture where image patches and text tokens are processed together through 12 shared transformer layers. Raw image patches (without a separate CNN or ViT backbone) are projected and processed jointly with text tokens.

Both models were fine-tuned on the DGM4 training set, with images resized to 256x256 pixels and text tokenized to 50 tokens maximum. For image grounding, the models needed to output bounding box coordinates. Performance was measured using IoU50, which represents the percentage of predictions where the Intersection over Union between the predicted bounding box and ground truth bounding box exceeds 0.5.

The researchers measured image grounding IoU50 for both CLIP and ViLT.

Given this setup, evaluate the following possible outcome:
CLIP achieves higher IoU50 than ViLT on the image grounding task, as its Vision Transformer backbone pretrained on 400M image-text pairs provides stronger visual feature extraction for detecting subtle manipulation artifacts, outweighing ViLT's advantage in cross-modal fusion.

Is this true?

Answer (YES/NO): NO